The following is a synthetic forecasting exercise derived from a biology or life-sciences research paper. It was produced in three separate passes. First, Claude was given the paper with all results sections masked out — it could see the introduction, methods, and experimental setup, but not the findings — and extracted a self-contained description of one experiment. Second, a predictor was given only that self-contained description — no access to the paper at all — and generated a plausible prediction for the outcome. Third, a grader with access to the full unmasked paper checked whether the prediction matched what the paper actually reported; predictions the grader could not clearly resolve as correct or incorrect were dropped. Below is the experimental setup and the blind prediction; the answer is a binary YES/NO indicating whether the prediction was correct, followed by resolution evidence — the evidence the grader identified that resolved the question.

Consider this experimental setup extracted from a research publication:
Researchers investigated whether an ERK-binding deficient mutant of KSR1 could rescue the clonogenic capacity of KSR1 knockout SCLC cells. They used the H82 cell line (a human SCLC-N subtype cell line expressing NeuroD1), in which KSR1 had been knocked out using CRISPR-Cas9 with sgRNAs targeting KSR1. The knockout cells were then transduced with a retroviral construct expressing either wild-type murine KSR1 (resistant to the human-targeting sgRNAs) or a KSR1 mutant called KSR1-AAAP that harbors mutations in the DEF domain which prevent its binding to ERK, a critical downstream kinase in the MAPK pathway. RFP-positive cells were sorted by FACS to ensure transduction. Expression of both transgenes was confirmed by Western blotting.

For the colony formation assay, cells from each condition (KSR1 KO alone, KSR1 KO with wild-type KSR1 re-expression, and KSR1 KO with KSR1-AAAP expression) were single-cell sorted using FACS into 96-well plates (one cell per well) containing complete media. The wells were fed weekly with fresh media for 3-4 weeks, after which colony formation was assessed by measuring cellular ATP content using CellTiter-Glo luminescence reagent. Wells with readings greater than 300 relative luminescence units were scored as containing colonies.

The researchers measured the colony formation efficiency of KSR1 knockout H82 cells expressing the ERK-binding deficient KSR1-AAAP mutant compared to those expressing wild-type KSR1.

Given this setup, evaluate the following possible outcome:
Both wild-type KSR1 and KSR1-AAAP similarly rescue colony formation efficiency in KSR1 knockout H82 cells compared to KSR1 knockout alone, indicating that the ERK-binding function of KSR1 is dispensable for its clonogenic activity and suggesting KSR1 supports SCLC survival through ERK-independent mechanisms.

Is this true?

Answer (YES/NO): NO